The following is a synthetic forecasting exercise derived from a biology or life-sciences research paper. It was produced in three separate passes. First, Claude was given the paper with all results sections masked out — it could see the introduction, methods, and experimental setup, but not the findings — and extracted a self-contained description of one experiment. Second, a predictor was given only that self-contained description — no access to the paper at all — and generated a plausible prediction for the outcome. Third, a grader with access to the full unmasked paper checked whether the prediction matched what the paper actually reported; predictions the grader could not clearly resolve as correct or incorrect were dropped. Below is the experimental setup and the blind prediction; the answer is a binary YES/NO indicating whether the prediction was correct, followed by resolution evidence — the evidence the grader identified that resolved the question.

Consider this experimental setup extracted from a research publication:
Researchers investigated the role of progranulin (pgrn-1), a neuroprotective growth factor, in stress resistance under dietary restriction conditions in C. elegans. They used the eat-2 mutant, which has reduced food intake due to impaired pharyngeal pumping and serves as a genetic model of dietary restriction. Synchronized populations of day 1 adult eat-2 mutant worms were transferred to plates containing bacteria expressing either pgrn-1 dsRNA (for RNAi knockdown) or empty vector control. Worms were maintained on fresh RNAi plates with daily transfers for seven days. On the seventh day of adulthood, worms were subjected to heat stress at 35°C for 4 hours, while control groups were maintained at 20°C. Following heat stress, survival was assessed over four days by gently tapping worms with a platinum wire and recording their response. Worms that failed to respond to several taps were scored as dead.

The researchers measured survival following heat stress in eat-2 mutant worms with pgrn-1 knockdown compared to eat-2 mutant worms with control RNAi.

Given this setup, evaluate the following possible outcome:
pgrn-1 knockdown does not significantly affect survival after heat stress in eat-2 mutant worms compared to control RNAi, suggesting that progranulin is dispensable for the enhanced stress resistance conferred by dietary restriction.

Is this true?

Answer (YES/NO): YES